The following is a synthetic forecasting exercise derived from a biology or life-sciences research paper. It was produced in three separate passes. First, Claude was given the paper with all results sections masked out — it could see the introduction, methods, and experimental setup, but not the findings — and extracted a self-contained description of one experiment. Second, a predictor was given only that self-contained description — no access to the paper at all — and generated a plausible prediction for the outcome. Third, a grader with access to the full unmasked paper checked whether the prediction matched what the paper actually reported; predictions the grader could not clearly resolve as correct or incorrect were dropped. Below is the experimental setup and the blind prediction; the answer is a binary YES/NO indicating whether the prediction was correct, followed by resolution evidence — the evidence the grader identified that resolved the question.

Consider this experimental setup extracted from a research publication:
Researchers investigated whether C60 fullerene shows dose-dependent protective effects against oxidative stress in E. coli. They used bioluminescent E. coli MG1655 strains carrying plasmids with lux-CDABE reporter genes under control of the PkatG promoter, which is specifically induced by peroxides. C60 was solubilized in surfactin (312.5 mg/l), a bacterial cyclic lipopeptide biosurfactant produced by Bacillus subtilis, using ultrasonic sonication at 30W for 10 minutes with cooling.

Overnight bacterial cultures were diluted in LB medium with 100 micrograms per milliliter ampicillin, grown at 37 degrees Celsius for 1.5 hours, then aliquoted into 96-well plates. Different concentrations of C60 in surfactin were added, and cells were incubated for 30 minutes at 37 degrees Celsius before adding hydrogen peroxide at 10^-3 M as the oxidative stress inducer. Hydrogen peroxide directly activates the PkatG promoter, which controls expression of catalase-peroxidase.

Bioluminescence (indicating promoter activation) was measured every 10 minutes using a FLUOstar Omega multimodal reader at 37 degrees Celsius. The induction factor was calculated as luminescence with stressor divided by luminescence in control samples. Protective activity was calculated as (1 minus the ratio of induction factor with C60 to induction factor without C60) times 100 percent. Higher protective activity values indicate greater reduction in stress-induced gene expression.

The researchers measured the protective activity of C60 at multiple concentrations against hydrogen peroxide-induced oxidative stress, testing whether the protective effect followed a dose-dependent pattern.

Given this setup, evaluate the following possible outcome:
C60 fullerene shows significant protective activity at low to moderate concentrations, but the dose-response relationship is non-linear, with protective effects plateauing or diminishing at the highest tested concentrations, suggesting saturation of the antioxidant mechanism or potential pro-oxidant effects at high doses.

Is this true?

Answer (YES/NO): NO